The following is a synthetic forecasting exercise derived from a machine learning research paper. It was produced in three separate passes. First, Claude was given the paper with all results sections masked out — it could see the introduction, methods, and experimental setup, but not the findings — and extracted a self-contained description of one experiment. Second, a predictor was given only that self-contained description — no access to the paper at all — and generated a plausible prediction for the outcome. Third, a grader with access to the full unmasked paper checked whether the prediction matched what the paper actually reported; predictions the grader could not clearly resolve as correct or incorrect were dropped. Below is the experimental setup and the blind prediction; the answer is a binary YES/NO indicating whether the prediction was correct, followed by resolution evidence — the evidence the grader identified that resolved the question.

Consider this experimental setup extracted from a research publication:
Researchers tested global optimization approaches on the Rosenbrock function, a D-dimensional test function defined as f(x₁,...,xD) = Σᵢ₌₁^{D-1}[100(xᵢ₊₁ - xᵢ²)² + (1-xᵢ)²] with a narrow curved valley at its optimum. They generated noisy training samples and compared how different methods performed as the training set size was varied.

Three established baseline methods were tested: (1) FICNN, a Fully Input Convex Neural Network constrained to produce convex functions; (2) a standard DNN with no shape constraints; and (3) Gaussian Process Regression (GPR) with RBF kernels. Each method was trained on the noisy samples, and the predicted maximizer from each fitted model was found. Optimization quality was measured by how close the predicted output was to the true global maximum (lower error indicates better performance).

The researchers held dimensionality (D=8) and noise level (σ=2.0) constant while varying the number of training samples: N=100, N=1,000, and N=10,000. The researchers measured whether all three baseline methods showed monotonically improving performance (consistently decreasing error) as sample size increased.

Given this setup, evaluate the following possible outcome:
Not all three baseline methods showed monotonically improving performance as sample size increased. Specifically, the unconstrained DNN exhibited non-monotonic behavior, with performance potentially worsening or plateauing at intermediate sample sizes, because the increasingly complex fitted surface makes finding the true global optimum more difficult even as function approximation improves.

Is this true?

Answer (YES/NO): NO